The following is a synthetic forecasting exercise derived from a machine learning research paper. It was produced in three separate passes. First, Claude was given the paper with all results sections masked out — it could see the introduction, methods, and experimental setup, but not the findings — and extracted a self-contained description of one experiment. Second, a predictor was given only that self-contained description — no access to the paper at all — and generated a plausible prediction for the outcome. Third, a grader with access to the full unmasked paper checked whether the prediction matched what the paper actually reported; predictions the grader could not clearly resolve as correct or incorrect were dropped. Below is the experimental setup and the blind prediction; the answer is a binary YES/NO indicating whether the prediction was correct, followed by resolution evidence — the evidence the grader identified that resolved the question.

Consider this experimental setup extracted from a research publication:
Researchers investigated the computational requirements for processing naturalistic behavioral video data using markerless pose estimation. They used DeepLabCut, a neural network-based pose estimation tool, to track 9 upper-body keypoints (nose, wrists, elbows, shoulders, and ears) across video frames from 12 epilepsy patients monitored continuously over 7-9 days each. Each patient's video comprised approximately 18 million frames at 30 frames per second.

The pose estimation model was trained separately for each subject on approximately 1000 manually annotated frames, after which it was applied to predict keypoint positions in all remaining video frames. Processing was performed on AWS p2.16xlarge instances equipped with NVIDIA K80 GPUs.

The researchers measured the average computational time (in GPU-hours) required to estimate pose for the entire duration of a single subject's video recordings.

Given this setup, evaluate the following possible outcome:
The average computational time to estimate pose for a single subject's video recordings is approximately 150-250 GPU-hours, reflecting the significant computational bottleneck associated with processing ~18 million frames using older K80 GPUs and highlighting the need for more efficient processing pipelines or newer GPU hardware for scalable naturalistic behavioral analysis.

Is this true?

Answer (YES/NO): NO